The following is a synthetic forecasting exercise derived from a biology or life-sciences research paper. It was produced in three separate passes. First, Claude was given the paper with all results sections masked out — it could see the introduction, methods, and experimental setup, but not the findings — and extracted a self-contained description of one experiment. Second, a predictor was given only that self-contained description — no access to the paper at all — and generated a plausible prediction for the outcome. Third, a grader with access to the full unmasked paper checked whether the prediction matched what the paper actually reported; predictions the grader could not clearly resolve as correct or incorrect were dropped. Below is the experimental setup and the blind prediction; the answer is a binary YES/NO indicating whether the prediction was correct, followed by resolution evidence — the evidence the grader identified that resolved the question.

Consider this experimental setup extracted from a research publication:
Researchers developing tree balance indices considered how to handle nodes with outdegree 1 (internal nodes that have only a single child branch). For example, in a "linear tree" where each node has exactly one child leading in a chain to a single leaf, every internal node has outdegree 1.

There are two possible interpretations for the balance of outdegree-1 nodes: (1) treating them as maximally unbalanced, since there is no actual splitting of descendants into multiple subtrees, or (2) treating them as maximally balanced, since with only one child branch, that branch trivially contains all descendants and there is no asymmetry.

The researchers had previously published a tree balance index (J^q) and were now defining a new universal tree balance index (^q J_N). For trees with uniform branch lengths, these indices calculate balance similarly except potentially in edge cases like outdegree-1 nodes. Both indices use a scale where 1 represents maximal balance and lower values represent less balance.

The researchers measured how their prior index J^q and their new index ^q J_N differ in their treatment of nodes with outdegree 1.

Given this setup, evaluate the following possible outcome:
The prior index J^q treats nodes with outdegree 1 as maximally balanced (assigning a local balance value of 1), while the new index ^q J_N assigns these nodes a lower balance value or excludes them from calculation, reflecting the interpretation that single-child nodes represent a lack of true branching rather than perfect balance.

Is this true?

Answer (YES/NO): NO